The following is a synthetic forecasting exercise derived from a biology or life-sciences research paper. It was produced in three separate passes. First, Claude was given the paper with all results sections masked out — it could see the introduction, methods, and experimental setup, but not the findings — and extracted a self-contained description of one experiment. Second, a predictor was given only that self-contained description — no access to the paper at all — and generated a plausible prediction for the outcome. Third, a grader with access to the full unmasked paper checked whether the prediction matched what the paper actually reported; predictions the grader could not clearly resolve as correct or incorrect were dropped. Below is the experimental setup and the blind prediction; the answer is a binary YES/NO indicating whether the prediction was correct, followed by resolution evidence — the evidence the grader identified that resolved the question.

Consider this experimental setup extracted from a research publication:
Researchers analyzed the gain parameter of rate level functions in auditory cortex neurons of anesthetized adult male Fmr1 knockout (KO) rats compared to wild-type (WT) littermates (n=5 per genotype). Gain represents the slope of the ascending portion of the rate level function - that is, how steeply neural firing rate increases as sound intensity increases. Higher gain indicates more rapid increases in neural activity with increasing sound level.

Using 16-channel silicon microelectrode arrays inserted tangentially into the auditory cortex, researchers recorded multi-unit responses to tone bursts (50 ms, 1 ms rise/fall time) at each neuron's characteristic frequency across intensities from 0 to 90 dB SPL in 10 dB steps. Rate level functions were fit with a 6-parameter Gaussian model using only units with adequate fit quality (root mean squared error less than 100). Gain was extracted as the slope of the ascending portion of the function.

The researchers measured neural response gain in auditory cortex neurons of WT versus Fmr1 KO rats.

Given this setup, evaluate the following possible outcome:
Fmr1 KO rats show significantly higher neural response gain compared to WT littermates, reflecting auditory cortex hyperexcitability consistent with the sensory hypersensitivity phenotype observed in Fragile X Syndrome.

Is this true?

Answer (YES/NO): YES